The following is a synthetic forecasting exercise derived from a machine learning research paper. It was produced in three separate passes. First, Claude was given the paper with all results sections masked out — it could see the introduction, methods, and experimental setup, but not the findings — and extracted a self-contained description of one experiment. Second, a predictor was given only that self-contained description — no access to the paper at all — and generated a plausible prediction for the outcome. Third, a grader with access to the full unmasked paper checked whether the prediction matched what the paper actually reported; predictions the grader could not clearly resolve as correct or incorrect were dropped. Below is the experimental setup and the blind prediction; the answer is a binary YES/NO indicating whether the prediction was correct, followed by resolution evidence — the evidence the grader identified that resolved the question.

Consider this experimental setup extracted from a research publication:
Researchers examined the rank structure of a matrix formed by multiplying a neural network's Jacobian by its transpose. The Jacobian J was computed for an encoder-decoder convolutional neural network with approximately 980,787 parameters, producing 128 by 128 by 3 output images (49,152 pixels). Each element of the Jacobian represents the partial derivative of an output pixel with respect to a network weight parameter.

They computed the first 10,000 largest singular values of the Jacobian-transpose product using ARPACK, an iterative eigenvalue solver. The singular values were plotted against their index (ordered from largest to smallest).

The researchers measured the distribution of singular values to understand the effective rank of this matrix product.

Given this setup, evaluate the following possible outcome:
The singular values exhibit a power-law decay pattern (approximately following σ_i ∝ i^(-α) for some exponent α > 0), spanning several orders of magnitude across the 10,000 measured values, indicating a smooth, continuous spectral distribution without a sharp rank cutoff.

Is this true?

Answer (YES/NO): NO